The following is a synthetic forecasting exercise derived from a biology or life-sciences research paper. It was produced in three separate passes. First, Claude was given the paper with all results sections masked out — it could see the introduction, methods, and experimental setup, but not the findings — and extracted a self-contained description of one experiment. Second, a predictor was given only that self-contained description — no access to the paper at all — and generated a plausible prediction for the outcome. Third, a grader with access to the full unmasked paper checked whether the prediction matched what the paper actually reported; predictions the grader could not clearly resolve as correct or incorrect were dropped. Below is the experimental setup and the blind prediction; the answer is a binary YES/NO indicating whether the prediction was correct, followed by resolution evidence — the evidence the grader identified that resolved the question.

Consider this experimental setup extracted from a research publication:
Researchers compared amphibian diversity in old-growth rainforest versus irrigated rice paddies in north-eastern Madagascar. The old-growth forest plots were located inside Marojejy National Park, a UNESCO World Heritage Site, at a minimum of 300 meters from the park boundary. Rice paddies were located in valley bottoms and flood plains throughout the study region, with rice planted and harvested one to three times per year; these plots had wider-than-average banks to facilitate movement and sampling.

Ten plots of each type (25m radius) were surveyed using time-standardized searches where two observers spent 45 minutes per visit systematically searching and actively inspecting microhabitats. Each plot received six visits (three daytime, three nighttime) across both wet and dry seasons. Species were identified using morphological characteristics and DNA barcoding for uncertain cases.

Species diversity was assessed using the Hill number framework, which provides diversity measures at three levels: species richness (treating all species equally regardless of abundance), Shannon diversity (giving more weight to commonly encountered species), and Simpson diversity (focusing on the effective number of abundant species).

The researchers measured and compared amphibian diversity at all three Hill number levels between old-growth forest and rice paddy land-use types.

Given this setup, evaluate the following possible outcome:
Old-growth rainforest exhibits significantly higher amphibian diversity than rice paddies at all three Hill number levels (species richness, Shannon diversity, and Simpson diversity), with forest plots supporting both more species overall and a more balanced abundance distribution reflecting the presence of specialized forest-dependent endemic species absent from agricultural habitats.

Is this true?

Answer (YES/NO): NO